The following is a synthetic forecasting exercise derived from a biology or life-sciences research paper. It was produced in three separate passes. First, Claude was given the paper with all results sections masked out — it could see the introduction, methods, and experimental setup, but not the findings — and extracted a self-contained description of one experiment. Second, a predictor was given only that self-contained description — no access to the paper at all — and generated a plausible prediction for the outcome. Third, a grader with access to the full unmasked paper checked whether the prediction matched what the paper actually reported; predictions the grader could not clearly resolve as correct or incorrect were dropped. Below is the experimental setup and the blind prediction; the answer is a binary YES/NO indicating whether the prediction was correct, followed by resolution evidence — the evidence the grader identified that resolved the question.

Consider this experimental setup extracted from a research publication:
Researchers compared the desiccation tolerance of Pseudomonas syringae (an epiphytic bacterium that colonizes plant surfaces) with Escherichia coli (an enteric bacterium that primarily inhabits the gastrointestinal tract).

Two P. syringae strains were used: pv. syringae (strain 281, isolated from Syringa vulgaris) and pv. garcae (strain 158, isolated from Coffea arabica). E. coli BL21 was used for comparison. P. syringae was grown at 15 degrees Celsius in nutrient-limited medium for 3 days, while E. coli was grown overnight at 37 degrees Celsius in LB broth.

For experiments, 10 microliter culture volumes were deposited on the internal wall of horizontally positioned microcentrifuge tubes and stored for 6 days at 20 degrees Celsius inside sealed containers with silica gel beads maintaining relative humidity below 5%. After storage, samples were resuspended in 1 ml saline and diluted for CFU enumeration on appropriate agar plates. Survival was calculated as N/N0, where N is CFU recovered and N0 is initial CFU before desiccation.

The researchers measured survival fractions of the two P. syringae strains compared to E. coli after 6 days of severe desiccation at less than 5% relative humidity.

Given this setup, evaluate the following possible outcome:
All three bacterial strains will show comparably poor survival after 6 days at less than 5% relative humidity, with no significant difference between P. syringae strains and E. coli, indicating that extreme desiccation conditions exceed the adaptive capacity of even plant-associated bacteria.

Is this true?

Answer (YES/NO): NO